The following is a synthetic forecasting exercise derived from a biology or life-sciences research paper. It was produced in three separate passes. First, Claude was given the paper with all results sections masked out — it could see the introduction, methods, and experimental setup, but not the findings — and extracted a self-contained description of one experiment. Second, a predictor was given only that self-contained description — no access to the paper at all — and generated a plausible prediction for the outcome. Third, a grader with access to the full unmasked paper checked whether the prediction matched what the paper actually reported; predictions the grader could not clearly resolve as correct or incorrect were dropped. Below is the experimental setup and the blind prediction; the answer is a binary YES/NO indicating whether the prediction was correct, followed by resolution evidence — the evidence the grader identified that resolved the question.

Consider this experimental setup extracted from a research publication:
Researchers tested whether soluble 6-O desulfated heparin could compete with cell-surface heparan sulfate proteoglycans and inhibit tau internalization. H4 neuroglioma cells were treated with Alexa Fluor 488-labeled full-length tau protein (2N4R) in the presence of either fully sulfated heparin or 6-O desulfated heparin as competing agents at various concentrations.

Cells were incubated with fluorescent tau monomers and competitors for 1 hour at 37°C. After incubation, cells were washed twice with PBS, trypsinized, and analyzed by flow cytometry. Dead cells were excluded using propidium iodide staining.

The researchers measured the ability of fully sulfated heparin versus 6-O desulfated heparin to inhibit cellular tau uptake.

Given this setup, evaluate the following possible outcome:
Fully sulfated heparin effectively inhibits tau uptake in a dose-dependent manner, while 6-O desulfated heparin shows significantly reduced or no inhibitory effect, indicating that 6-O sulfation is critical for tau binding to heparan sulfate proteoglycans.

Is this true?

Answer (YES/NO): YES